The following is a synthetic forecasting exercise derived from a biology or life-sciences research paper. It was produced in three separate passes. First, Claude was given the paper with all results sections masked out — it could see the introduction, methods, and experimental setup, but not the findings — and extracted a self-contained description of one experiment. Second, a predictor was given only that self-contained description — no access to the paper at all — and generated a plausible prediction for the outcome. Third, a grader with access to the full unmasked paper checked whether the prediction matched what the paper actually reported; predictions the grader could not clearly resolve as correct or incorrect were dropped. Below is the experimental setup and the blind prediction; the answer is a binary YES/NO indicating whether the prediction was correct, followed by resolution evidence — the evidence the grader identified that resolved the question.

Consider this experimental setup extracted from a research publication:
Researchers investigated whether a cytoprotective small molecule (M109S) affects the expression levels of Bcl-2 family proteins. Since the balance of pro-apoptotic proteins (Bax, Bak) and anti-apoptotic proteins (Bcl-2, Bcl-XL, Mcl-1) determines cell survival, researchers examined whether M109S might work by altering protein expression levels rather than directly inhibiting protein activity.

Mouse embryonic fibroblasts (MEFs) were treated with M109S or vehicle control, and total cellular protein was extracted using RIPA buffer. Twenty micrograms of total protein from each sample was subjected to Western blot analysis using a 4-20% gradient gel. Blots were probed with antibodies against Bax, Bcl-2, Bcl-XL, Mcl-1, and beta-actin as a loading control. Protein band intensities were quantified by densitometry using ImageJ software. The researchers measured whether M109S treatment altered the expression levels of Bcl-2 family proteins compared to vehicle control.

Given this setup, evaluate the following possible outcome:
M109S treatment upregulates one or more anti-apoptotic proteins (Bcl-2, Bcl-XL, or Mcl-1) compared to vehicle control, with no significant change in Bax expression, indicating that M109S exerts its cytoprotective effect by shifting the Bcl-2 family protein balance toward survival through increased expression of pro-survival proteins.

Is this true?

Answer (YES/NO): NO